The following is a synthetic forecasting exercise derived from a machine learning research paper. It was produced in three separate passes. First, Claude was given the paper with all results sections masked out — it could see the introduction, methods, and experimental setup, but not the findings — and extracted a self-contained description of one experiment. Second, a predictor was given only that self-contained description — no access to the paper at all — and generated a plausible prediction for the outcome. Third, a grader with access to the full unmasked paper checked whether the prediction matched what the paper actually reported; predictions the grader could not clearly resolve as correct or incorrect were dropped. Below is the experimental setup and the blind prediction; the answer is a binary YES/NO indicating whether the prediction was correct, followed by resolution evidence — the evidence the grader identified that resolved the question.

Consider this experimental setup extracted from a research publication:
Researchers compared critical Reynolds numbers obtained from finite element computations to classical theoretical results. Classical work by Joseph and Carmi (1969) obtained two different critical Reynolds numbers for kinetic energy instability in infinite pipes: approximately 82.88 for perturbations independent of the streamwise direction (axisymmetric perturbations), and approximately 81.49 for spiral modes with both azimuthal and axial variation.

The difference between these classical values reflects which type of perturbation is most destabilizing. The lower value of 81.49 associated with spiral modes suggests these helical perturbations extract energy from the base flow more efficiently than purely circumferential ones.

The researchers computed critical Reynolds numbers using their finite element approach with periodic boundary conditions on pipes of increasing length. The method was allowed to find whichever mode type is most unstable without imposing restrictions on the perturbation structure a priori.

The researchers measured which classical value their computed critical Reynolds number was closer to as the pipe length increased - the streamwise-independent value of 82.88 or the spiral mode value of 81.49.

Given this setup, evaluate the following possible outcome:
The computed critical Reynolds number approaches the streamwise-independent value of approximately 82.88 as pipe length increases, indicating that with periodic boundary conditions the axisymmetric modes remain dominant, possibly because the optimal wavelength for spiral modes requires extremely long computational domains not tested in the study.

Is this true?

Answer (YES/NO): NO